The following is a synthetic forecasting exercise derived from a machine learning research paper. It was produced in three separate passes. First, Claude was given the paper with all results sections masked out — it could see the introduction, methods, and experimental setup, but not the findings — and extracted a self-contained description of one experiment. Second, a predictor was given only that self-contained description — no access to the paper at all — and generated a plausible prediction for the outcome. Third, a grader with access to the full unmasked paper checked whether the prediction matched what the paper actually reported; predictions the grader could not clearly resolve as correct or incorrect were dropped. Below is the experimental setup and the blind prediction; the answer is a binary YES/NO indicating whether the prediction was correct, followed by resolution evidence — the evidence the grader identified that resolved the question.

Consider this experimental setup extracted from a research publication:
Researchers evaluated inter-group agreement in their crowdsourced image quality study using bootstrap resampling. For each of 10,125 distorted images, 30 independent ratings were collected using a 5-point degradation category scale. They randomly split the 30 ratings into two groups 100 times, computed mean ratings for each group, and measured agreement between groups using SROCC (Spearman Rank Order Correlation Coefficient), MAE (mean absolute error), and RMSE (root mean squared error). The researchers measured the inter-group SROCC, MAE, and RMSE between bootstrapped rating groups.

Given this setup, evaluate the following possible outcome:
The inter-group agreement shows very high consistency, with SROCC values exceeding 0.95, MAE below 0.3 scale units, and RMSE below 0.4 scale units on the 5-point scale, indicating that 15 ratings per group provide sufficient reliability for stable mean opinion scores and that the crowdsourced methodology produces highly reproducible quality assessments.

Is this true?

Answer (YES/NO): YES